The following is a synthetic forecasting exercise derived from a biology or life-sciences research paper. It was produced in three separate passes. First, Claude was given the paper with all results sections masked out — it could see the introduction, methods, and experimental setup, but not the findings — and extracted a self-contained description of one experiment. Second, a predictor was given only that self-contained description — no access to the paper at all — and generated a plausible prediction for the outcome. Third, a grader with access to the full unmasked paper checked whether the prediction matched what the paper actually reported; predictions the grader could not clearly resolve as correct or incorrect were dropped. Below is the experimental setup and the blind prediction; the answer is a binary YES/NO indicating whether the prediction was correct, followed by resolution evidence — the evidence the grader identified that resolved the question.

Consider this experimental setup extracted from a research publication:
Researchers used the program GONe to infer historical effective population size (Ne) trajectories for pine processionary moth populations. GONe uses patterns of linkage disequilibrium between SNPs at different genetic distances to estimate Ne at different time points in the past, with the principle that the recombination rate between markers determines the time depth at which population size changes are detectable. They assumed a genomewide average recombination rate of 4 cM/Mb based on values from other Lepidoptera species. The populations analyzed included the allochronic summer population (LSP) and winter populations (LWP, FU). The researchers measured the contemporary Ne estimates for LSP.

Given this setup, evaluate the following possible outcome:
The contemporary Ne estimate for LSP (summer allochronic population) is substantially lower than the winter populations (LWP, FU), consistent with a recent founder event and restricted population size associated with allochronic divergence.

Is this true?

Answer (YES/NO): YES